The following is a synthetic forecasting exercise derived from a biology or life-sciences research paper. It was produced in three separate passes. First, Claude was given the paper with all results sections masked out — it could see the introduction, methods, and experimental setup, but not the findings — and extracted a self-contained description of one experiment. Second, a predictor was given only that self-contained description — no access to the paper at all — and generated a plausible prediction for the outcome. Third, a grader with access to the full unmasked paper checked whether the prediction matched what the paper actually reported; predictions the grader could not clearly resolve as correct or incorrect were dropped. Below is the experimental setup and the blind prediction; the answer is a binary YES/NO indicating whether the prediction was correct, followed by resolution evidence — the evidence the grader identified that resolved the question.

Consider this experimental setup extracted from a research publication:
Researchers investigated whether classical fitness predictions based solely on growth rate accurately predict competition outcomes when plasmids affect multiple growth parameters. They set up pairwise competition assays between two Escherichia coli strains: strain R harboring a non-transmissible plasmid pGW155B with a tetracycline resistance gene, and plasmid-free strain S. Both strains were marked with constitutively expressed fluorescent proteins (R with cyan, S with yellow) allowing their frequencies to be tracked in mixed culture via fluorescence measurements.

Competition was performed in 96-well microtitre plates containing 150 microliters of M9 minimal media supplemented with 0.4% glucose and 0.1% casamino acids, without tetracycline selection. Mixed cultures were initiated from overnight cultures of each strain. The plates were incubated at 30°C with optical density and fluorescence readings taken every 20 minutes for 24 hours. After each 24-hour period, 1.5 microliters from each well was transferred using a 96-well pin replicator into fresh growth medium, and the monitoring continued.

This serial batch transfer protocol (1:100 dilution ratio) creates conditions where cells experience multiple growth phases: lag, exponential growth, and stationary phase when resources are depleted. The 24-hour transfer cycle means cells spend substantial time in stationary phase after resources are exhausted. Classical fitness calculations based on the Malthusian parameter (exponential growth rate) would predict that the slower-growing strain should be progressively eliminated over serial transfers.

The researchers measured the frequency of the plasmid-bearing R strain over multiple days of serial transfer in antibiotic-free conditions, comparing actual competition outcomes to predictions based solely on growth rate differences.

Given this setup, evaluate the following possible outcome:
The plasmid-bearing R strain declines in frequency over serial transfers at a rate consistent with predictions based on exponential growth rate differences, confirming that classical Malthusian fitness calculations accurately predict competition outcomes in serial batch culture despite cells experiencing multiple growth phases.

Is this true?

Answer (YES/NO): NO